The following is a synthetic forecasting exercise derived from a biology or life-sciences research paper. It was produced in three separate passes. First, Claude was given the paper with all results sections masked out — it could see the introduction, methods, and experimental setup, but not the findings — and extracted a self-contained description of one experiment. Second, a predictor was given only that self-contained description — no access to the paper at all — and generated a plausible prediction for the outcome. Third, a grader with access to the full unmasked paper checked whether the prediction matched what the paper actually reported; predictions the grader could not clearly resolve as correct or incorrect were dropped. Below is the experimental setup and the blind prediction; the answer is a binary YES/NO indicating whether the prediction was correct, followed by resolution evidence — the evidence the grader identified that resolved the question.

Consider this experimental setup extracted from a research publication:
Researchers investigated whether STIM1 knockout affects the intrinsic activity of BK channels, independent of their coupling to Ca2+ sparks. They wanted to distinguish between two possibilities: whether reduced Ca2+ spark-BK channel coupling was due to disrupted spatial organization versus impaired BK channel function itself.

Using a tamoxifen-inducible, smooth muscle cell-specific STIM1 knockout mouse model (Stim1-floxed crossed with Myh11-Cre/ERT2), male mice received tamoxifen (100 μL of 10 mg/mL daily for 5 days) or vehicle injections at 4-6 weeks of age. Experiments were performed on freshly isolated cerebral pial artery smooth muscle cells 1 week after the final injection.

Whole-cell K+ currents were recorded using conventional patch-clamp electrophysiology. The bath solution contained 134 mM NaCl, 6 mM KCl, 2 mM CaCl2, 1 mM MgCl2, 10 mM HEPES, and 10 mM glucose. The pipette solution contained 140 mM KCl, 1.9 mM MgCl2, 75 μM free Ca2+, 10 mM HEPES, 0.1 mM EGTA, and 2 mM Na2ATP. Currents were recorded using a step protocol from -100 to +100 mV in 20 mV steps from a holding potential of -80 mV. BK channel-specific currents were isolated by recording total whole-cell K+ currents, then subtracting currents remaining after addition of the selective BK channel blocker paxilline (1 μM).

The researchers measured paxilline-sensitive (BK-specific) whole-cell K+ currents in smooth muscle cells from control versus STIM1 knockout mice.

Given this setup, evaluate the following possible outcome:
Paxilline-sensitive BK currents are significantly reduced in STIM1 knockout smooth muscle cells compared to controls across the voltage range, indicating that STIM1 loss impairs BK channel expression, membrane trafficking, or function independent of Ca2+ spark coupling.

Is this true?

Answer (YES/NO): NO